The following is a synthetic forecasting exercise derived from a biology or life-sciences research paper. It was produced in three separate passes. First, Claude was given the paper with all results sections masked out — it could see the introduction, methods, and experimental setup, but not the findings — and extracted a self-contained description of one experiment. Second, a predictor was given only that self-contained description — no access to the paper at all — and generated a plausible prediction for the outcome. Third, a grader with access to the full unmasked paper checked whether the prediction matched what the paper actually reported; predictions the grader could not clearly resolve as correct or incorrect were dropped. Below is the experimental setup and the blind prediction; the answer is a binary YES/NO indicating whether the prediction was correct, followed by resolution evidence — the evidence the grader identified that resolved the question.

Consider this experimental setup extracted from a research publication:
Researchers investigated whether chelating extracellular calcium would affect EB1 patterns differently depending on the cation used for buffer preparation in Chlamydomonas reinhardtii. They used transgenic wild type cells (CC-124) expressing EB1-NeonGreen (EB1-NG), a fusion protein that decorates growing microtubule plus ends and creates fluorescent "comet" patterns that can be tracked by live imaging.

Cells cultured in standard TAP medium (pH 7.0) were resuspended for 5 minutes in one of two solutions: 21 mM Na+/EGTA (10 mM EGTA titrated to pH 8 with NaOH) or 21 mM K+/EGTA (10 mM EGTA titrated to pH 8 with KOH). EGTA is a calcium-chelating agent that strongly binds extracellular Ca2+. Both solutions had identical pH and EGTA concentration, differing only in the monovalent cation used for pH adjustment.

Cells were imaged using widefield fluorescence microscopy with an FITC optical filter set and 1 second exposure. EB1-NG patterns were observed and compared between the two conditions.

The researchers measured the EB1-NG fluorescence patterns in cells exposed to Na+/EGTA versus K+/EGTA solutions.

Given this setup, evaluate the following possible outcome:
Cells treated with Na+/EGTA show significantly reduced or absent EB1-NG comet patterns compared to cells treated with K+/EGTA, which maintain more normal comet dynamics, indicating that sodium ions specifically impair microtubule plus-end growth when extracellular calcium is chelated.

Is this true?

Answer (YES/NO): YES